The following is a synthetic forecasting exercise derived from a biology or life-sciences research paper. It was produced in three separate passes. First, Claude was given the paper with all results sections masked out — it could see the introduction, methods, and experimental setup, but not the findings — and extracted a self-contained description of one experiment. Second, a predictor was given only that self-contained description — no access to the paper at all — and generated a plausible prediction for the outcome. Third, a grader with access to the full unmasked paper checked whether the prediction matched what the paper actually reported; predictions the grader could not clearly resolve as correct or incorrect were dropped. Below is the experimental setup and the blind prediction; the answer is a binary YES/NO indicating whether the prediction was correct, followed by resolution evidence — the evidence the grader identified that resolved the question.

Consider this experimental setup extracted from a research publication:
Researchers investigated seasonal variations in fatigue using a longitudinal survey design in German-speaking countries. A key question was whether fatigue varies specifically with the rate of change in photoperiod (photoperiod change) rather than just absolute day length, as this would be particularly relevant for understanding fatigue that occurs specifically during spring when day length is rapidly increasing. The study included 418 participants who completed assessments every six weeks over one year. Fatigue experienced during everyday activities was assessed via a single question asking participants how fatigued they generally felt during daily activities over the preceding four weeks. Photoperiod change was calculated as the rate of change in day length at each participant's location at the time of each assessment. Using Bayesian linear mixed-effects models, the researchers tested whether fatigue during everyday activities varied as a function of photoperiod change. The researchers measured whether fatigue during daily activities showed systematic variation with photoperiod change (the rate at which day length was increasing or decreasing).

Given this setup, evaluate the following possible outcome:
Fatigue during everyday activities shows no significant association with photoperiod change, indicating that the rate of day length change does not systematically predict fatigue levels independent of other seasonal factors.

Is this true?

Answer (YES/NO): YES